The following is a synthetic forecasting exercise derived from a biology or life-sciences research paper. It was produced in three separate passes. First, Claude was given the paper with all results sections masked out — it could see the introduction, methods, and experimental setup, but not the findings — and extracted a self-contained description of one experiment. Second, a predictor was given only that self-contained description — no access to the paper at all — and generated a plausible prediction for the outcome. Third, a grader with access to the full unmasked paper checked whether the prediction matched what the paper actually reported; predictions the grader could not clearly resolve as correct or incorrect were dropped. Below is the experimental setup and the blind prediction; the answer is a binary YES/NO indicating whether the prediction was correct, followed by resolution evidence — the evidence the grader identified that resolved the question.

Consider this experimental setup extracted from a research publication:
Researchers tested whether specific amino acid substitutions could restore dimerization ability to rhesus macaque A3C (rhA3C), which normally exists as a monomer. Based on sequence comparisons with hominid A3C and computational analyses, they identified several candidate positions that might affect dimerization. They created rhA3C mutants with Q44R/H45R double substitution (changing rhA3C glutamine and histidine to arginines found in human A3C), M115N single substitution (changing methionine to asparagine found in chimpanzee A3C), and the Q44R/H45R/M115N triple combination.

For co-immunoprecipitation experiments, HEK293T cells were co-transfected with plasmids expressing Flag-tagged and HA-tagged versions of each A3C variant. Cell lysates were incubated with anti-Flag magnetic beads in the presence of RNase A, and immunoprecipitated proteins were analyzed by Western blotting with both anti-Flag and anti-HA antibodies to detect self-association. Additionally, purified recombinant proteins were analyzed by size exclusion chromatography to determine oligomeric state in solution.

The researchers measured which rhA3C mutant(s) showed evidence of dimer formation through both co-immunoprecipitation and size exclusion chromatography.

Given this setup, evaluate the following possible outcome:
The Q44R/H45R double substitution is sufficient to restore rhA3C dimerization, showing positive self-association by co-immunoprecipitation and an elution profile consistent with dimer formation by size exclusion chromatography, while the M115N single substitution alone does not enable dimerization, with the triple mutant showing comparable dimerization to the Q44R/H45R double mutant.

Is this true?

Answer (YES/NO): NO